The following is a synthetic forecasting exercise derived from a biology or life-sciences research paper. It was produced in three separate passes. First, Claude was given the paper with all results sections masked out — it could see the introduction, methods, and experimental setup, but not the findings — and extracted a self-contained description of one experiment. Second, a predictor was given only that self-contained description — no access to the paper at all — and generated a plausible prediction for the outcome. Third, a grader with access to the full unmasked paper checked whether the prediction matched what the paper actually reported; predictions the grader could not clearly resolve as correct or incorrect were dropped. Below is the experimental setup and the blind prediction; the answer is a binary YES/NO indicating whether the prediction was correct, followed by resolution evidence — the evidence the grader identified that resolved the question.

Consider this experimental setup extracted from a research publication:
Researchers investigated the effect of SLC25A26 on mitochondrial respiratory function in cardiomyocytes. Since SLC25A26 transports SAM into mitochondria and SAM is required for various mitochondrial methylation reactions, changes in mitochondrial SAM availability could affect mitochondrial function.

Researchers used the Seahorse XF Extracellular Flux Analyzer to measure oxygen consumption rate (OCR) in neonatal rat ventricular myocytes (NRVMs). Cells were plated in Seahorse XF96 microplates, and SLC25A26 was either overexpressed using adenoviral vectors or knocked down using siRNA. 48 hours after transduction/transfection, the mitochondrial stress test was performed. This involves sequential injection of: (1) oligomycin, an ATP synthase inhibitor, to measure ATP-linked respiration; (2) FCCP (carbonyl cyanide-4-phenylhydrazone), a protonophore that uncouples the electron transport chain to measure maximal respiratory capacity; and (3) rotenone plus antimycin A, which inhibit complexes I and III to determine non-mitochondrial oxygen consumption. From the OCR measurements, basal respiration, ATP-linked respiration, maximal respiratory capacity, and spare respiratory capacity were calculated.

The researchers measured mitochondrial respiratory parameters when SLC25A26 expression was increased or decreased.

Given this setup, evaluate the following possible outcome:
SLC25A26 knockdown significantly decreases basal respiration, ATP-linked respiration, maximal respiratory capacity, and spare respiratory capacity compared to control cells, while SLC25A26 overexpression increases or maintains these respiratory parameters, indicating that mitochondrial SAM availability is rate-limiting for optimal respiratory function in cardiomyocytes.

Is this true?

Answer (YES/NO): YES